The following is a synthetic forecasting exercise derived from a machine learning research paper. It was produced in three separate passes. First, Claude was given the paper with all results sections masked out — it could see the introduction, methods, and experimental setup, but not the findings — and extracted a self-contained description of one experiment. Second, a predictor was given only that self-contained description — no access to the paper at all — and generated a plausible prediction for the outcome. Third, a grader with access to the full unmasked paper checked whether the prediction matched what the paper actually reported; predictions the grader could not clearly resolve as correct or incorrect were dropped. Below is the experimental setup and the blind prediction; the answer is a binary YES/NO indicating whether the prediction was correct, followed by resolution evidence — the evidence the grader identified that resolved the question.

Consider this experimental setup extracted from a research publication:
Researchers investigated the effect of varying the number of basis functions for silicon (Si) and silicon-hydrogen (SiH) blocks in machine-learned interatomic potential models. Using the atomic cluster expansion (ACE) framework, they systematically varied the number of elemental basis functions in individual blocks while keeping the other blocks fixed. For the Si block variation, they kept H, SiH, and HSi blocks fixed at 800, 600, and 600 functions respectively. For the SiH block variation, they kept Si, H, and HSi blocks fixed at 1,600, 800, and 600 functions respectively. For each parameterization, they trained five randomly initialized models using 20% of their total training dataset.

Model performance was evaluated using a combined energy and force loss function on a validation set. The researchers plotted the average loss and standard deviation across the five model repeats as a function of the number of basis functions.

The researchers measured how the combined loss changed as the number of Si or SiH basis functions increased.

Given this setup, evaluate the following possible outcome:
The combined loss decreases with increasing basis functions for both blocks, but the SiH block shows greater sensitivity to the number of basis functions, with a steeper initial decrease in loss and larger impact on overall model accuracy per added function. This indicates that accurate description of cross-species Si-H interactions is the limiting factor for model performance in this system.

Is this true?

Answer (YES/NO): NO